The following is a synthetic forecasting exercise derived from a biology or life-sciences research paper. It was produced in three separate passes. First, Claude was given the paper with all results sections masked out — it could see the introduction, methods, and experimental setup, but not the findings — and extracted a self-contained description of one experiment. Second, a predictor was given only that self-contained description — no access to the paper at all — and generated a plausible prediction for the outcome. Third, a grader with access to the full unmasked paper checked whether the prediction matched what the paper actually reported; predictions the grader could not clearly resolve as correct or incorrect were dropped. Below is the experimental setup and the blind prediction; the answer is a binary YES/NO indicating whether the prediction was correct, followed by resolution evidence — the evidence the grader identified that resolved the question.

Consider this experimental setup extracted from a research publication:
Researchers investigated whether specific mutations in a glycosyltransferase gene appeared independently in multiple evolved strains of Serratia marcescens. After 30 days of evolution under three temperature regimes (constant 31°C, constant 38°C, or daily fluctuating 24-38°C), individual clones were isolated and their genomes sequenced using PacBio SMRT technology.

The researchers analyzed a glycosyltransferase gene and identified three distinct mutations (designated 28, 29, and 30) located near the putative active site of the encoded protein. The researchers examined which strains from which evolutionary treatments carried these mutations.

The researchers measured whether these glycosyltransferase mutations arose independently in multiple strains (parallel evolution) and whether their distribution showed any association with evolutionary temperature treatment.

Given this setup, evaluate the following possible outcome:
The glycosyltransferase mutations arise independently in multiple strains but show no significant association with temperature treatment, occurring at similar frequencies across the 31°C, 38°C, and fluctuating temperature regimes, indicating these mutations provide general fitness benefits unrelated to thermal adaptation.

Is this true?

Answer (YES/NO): NO